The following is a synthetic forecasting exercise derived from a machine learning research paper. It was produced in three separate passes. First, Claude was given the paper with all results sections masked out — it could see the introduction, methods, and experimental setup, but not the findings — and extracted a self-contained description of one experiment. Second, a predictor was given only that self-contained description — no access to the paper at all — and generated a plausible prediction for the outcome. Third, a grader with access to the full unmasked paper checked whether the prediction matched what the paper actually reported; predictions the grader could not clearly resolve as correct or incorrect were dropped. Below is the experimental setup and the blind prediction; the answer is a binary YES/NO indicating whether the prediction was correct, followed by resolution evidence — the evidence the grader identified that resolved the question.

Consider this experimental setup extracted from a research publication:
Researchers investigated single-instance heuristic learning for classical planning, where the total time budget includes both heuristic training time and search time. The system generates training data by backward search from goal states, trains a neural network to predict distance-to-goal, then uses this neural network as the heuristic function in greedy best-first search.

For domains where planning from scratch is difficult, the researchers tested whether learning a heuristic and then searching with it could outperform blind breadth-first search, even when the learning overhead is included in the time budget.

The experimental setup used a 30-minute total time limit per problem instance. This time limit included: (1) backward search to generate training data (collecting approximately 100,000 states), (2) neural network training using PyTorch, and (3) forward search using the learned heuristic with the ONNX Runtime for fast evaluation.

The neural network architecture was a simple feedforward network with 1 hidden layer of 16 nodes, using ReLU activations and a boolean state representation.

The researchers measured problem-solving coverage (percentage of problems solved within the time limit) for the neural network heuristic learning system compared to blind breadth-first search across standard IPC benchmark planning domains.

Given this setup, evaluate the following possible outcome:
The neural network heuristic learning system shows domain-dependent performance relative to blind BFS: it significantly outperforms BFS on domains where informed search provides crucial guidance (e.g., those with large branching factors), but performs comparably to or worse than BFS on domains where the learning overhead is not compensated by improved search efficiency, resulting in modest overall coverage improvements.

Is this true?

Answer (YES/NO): NO